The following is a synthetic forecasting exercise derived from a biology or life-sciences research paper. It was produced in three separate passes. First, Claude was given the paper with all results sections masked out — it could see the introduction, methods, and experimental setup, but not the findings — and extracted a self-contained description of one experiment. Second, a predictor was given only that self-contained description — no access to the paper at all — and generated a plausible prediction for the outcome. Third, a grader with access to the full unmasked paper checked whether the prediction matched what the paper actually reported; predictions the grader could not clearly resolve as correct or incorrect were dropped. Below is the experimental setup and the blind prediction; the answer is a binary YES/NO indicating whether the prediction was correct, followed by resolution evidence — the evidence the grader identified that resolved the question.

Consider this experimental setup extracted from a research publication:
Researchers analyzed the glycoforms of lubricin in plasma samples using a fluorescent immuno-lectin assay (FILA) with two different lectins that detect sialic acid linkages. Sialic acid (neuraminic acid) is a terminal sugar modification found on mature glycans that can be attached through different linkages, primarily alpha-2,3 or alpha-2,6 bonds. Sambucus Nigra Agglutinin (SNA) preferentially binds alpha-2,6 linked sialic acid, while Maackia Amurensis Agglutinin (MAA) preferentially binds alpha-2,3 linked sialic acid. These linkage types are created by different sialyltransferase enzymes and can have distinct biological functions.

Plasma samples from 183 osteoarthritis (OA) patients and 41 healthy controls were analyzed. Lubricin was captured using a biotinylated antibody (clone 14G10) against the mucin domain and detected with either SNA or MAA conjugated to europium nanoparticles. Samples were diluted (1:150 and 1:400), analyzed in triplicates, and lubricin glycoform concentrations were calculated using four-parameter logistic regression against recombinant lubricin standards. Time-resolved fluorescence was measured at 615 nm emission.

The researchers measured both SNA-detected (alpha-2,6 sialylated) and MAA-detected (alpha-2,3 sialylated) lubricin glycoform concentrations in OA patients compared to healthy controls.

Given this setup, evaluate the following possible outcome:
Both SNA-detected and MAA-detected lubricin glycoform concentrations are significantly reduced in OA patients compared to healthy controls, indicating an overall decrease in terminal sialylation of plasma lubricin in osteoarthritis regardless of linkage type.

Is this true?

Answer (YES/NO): NO